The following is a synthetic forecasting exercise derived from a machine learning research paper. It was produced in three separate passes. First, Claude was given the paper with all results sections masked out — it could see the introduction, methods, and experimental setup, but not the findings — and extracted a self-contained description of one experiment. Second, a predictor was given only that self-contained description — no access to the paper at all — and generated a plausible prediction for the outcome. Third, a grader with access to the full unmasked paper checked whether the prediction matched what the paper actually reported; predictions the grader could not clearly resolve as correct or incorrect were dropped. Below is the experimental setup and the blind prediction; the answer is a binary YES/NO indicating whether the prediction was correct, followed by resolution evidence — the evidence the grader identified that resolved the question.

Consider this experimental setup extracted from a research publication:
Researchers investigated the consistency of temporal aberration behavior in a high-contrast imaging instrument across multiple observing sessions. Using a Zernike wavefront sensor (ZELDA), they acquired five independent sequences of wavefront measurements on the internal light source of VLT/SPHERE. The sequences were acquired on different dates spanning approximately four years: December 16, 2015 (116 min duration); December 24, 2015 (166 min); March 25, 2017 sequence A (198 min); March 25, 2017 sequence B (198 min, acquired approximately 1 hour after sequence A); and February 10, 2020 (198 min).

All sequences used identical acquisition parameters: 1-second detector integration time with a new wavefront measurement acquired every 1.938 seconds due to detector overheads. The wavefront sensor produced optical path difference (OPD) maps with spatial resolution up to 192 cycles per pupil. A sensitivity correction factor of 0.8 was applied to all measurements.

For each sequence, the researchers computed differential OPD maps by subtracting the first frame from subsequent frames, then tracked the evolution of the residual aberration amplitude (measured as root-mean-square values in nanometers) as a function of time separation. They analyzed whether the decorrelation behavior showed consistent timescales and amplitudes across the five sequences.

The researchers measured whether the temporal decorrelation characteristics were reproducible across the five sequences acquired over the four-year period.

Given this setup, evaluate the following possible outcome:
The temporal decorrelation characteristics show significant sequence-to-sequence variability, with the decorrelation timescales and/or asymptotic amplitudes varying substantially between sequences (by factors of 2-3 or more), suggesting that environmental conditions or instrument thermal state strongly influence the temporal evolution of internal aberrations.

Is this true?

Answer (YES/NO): YES